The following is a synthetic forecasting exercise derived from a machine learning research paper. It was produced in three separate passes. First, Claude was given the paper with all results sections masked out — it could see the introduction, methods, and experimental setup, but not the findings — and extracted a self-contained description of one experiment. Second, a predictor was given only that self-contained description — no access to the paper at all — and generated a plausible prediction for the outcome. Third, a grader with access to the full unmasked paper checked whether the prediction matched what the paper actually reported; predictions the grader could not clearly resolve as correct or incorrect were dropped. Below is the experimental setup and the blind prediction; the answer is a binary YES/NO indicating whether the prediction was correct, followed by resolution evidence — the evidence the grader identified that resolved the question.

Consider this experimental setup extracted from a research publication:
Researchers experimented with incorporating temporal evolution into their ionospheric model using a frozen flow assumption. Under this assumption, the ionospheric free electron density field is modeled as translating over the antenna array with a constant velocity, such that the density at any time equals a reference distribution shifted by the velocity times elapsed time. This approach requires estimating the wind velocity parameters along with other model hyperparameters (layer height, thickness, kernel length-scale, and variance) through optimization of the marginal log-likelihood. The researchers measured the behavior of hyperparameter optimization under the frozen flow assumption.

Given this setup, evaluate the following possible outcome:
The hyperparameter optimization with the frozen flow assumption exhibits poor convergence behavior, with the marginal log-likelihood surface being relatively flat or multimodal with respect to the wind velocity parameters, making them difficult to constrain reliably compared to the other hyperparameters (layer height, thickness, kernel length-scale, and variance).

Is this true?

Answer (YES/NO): YES